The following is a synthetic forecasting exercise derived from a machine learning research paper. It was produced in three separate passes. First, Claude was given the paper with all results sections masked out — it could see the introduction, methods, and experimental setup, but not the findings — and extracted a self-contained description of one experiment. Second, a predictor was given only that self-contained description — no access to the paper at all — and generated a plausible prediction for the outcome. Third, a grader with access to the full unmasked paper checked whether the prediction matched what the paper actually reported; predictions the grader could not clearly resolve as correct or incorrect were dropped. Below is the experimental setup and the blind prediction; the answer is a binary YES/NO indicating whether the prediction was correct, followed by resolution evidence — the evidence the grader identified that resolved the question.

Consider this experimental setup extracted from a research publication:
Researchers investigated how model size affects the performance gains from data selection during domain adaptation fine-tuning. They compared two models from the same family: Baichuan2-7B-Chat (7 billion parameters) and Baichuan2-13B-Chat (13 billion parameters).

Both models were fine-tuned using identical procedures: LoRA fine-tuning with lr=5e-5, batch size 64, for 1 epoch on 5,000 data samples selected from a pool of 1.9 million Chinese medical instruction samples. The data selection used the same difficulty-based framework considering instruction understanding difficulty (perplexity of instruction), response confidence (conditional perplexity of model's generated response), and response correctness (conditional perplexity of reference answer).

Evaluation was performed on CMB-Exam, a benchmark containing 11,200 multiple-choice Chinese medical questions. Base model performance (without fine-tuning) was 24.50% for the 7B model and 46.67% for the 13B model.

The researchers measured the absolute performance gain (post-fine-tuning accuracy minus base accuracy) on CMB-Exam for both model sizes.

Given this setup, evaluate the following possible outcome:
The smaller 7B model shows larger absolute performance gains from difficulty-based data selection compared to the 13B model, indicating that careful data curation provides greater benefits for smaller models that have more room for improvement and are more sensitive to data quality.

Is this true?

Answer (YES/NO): YES